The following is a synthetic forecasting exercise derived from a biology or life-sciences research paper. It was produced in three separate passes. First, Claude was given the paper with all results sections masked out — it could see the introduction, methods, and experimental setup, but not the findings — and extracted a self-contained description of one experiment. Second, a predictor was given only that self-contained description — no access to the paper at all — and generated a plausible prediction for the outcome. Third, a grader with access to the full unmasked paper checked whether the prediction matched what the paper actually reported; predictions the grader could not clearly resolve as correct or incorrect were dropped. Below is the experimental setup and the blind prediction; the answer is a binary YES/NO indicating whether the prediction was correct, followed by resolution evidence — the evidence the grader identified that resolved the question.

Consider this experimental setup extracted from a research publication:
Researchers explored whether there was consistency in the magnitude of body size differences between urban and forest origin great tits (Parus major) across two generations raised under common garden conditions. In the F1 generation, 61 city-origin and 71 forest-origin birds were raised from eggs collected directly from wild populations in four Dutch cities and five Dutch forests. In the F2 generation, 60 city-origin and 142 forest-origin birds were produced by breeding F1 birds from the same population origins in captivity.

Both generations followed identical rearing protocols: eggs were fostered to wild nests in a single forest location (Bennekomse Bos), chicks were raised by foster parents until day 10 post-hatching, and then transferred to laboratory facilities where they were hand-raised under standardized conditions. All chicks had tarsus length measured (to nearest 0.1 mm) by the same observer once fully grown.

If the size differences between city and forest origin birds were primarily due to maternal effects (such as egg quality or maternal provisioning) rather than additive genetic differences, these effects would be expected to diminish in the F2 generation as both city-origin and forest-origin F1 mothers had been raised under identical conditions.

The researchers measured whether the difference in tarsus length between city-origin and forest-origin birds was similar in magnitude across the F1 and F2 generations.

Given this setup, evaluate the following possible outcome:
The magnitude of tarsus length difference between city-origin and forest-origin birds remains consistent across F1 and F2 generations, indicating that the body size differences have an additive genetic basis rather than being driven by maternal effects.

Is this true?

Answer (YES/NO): YES